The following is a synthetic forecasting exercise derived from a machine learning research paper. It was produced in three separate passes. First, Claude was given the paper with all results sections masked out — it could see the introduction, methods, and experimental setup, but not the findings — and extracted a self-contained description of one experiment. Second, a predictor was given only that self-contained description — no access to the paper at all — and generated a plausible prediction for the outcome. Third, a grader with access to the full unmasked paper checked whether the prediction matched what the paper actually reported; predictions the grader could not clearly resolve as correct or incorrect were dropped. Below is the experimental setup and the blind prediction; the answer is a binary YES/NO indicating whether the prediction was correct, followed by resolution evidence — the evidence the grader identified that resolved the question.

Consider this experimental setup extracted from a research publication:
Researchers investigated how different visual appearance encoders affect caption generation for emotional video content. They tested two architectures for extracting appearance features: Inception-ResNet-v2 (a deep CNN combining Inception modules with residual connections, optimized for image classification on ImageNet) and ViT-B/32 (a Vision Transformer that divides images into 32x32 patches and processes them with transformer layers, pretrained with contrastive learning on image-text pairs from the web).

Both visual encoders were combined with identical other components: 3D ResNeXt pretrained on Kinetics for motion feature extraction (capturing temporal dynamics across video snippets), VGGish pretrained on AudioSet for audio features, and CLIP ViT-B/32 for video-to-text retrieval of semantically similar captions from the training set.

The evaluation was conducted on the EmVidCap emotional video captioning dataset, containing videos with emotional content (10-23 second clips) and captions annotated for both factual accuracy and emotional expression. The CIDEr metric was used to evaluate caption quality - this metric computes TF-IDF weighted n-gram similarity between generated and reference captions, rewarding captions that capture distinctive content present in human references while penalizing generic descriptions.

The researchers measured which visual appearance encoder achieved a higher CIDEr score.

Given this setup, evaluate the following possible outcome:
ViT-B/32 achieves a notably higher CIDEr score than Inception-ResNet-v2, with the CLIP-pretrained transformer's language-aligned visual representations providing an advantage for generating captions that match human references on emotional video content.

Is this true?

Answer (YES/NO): YES